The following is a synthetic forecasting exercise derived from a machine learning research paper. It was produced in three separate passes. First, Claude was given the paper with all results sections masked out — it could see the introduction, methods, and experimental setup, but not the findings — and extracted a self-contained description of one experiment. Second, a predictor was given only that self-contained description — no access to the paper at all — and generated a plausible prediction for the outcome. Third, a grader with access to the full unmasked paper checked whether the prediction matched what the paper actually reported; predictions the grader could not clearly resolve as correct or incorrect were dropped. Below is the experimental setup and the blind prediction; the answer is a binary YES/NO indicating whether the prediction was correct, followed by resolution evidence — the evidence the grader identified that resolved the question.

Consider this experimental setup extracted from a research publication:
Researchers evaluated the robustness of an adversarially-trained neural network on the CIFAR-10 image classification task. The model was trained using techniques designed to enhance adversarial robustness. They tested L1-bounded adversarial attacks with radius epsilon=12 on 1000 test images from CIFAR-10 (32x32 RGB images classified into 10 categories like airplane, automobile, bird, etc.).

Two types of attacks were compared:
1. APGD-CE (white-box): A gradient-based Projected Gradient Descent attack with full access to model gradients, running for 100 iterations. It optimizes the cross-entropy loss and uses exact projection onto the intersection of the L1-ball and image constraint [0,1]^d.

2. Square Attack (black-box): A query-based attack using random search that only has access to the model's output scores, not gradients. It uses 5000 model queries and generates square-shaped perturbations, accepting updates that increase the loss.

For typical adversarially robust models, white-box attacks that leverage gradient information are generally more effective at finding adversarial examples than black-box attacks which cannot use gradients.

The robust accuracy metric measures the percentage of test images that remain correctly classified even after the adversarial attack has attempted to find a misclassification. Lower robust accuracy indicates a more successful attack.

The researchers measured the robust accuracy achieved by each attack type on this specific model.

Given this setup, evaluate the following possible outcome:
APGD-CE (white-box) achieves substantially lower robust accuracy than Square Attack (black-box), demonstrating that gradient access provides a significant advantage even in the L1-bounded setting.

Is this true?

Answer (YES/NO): YES